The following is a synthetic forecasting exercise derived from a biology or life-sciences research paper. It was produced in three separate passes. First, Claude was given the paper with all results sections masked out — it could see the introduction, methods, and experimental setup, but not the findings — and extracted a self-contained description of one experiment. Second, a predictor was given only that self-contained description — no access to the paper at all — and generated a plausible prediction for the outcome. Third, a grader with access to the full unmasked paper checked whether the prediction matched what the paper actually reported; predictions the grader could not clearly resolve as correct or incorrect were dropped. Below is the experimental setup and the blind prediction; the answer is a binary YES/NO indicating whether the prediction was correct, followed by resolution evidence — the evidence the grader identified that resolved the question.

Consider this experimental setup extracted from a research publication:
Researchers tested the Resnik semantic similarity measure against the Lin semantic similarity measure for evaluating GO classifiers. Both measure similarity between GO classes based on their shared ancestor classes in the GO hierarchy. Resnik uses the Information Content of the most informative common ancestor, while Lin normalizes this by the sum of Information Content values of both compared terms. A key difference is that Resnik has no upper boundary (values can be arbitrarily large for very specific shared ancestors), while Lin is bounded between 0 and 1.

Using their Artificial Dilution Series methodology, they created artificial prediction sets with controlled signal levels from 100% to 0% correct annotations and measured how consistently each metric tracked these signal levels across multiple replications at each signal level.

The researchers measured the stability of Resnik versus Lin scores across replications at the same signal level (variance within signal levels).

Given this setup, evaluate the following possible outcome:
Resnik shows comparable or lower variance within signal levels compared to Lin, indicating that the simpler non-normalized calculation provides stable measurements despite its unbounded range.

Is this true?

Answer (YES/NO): NO